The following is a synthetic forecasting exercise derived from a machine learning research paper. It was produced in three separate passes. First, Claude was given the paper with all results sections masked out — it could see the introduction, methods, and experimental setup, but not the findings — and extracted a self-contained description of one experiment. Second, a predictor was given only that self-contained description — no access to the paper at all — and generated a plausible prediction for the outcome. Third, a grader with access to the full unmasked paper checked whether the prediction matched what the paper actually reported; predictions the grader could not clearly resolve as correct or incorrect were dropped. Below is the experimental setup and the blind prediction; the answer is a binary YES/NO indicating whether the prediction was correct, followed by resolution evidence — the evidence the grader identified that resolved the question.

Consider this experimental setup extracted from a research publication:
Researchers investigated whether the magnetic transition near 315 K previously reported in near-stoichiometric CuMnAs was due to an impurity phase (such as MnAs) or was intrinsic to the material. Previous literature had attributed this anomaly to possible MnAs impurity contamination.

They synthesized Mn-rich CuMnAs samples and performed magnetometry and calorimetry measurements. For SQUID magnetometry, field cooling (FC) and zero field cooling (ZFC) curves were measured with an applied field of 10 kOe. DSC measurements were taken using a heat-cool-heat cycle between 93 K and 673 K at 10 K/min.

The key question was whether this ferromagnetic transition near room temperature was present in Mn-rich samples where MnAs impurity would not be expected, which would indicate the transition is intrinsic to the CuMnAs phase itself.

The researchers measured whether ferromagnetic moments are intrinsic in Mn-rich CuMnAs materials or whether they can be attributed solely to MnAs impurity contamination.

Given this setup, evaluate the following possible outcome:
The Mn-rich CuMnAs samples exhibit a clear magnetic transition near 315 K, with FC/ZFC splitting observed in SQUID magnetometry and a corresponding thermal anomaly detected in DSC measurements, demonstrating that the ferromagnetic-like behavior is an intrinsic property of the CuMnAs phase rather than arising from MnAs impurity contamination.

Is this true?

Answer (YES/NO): NO